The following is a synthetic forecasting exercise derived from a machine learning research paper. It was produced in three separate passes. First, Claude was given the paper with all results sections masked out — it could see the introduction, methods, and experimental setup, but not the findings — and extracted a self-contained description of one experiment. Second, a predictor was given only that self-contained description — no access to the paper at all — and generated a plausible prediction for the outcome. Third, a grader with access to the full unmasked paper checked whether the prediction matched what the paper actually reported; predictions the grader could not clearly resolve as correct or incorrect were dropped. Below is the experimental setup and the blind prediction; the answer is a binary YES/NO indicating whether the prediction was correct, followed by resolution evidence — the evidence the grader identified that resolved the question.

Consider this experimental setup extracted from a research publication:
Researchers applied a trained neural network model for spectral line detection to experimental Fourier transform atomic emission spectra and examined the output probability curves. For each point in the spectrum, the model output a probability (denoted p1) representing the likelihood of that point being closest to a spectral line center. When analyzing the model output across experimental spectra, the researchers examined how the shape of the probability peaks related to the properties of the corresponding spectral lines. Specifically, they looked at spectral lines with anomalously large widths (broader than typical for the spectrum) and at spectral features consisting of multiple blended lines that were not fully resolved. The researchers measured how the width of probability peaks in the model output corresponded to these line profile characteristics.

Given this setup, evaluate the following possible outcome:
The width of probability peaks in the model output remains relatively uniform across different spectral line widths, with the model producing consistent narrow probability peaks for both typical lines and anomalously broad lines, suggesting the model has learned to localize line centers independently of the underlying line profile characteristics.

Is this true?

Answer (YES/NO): NO